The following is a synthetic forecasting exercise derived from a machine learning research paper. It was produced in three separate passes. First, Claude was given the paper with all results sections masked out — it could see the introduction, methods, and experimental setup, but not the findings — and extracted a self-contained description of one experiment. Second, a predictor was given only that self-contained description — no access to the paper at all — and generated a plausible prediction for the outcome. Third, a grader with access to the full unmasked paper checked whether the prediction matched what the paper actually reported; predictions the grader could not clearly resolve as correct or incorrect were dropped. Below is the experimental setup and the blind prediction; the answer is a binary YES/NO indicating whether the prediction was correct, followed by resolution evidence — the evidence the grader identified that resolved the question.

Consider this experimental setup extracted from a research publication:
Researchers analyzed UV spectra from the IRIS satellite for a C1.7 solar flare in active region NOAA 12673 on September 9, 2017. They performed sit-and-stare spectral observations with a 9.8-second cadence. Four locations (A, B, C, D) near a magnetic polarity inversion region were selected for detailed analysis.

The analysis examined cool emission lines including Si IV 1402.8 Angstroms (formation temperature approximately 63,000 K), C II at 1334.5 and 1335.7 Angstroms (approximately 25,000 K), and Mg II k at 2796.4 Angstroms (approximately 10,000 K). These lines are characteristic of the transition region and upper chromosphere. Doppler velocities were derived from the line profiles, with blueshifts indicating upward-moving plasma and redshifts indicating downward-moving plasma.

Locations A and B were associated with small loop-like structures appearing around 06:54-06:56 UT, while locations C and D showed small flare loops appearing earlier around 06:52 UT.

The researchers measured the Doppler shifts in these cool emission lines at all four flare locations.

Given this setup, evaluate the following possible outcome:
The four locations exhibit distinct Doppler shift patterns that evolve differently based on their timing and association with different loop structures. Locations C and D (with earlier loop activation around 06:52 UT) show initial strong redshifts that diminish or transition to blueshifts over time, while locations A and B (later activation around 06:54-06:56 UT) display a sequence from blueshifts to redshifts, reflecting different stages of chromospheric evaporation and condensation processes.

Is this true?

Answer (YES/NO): NO